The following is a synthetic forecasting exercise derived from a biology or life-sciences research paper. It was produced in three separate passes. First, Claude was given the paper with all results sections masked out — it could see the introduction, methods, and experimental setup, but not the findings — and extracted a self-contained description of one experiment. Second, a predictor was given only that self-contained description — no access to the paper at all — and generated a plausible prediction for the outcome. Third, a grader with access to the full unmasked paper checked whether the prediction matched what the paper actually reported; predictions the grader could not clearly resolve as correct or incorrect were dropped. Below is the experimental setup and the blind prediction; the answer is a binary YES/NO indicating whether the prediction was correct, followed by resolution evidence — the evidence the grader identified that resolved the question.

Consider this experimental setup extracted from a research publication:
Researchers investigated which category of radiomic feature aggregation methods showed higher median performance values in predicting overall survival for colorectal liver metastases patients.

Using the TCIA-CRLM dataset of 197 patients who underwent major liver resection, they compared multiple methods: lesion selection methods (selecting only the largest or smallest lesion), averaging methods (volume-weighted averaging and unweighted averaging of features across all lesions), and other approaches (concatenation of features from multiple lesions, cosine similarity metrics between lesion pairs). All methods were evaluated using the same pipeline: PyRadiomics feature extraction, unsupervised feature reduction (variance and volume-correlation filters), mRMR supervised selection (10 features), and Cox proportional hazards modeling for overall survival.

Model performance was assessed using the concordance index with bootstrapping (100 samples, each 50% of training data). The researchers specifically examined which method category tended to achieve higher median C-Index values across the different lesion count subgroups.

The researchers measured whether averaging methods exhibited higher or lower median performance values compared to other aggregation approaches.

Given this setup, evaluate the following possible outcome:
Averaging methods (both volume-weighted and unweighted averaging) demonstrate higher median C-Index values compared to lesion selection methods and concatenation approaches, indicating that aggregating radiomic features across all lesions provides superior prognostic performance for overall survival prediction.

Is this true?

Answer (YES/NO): YES